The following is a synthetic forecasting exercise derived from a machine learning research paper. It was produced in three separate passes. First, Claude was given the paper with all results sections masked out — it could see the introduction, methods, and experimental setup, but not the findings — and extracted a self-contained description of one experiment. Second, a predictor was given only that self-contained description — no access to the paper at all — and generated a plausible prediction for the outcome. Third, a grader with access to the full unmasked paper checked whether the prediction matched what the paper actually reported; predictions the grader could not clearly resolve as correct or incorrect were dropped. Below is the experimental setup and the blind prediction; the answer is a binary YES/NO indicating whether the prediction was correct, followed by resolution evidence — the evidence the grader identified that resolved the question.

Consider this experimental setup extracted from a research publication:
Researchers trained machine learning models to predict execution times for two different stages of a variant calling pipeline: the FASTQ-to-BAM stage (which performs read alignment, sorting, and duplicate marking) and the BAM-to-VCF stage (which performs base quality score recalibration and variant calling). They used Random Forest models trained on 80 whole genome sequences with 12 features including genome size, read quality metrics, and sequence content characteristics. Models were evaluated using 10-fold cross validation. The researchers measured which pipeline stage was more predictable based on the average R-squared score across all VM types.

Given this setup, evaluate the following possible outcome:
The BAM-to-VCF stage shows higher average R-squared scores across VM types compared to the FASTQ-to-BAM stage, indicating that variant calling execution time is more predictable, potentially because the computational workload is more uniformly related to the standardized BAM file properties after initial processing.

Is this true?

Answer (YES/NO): NO